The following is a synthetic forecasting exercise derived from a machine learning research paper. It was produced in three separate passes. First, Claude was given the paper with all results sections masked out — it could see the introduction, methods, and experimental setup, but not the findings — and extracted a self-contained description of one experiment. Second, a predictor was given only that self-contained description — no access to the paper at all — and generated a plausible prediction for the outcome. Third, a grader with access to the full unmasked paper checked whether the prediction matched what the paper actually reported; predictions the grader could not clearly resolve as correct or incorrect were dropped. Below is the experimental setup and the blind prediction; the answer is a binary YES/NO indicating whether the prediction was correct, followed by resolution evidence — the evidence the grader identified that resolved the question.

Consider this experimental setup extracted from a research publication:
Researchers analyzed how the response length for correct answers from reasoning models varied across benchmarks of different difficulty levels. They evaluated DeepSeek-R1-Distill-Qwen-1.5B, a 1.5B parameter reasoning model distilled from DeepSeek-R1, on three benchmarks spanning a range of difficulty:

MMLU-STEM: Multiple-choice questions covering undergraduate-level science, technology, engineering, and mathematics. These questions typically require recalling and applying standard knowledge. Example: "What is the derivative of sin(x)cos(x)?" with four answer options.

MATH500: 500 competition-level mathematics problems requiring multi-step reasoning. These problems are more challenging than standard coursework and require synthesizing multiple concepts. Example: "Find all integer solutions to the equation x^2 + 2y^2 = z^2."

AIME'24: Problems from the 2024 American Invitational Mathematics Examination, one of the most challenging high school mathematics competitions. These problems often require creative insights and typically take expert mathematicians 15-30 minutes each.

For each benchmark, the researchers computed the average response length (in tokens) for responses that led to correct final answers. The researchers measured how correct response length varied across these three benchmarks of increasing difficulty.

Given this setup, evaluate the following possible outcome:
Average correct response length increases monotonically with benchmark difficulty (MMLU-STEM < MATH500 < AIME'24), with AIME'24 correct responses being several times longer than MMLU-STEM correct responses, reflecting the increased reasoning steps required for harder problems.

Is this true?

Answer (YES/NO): YES